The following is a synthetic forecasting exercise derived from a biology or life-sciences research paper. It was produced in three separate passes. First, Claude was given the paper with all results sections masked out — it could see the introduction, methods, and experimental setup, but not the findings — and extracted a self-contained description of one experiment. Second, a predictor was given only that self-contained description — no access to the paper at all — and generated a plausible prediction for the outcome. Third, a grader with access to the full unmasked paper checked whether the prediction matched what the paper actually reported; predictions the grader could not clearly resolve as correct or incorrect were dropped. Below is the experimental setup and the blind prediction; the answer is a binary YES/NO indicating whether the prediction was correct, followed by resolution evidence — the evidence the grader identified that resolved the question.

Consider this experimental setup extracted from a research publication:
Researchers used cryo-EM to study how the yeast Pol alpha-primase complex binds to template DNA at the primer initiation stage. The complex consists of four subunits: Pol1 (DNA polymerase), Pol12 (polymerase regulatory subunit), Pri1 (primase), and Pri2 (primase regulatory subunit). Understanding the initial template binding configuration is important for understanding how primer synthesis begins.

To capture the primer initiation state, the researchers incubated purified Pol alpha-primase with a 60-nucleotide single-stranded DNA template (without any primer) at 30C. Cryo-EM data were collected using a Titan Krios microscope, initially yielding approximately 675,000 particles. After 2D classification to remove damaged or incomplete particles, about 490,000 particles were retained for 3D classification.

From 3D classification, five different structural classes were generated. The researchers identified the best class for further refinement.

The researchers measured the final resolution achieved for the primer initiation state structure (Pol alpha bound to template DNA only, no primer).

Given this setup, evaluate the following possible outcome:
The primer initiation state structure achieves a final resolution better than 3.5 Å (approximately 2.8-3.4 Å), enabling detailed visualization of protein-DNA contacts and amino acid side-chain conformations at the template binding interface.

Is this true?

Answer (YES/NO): NO